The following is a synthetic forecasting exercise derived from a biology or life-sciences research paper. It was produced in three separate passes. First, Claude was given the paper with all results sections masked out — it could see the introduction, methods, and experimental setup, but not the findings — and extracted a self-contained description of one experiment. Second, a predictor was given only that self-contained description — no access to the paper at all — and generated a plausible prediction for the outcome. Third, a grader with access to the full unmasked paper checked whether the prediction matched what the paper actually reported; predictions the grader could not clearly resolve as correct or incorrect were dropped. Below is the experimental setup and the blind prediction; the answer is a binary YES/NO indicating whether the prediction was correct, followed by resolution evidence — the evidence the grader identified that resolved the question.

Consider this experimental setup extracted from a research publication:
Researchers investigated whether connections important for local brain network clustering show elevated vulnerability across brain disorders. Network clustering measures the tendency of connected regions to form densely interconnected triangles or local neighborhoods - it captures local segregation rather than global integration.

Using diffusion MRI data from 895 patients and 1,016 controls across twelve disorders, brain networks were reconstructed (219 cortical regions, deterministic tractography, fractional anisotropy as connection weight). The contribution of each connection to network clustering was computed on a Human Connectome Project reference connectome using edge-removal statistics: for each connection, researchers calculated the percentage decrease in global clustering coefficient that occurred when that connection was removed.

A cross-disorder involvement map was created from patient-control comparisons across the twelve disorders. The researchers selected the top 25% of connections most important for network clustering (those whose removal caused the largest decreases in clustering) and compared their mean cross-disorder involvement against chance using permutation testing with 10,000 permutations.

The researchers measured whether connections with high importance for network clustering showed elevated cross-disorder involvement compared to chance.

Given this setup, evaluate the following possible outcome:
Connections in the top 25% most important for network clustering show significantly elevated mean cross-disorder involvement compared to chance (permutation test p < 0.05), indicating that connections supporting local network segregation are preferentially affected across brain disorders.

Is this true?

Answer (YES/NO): NO